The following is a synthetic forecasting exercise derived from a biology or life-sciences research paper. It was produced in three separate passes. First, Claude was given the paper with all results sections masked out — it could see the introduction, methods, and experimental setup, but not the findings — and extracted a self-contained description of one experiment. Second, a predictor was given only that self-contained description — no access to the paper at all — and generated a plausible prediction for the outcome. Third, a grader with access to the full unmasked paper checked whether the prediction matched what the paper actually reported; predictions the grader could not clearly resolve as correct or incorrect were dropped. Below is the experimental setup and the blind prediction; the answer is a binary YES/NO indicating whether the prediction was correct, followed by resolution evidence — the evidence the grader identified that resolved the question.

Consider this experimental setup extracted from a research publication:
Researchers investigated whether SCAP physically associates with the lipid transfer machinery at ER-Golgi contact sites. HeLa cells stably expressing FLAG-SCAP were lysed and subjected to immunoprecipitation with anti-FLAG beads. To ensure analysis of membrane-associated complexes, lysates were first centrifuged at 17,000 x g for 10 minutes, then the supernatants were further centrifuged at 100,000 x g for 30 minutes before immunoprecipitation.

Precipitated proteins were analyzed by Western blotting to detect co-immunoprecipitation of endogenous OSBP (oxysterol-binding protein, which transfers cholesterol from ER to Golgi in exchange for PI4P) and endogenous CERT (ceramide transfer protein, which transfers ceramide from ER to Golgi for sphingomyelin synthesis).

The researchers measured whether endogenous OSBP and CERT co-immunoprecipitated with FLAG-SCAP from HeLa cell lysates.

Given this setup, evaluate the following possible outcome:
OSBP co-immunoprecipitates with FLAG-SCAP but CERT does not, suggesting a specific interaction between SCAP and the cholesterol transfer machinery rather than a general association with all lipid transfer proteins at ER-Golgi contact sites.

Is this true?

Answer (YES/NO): YES